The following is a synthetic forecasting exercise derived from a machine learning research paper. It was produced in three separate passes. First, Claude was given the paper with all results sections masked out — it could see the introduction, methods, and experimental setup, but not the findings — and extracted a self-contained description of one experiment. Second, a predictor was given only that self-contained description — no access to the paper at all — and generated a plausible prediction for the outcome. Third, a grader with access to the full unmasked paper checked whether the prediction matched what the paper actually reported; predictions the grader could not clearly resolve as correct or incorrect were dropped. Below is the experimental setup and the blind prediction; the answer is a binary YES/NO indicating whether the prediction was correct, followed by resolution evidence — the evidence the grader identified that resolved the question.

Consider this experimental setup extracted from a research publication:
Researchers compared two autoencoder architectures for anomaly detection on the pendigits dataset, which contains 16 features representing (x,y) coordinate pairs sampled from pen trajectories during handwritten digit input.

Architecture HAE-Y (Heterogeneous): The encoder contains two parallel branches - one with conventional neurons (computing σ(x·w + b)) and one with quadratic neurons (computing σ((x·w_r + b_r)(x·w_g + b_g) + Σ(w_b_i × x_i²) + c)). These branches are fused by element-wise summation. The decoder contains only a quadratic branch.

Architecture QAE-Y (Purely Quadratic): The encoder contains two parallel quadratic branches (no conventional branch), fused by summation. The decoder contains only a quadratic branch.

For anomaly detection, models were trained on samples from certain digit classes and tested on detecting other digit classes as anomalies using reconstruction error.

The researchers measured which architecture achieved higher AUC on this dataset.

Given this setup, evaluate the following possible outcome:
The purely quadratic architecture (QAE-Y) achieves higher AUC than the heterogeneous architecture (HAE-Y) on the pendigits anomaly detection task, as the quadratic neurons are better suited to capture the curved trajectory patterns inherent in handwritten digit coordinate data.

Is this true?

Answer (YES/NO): YES